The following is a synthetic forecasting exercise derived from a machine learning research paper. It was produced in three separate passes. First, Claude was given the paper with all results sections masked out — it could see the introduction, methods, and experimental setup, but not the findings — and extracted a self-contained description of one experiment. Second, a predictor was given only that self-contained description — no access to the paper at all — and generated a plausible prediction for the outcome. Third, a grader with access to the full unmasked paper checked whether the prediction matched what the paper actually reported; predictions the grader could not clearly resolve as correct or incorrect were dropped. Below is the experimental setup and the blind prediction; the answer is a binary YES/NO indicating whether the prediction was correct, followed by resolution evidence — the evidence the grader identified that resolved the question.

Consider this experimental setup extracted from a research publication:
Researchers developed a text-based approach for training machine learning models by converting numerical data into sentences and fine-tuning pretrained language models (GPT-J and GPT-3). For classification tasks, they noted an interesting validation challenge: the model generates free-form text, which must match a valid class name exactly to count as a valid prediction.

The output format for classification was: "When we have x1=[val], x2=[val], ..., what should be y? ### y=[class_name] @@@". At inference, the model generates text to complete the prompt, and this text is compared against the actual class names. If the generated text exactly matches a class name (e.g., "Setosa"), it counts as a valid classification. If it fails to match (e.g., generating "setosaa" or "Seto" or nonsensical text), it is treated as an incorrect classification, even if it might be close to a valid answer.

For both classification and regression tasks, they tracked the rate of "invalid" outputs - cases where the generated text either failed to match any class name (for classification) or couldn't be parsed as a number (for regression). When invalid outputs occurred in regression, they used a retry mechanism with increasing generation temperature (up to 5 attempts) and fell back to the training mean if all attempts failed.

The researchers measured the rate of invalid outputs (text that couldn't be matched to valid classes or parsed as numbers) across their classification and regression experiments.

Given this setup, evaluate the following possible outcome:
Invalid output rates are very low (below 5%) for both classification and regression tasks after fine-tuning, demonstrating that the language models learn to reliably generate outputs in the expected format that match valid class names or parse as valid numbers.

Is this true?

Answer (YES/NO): YES